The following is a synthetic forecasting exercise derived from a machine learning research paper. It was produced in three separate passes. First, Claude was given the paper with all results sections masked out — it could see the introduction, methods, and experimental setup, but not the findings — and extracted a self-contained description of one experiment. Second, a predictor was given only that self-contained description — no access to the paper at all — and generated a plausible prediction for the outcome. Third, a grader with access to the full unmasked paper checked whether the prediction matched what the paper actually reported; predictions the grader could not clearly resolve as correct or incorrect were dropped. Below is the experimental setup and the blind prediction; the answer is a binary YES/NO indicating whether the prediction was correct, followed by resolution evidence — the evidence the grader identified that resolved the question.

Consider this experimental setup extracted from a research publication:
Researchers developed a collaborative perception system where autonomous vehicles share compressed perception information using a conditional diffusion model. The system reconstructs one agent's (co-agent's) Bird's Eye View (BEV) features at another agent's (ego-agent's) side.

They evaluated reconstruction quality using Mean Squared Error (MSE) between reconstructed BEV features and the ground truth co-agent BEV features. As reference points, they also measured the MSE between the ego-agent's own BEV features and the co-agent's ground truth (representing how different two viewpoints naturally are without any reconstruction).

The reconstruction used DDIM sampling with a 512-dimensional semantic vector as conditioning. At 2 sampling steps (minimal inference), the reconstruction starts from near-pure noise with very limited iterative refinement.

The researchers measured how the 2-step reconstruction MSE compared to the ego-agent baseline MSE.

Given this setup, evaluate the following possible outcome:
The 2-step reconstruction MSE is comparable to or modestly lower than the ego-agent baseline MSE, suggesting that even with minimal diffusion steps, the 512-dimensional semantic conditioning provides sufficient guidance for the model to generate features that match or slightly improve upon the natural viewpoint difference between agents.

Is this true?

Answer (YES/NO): NO